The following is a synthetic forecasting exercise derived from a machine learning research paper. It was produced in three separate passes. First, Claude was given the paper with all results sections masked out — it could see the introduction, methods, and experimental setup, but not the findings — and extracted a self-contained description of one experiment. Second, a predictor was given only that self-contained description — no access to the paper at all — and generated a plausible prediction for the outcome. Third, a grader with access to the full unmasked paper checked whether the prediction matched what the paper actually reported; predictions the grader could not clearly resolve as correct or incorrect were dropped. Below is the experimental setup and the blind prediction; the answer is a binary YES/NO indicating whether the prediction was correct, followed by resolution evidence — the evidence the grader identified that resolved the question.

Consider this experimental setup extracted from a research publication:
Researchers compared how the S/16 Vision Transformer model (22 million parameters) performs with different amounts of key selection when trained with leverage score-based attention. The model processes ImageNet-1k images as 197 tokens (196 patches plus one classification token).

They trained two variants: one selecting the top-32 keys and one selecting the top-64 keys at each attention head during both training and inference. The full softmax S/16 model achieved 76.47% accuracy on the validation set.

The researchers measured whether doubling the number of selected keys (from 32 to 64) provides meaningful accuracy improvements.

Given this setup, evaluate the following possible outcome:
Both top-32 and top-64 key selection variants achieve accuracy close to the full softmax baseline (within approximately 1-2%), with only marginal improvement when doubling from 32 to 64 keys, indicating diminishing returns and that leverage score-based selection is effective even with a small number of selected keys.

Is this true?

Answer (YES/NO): NO